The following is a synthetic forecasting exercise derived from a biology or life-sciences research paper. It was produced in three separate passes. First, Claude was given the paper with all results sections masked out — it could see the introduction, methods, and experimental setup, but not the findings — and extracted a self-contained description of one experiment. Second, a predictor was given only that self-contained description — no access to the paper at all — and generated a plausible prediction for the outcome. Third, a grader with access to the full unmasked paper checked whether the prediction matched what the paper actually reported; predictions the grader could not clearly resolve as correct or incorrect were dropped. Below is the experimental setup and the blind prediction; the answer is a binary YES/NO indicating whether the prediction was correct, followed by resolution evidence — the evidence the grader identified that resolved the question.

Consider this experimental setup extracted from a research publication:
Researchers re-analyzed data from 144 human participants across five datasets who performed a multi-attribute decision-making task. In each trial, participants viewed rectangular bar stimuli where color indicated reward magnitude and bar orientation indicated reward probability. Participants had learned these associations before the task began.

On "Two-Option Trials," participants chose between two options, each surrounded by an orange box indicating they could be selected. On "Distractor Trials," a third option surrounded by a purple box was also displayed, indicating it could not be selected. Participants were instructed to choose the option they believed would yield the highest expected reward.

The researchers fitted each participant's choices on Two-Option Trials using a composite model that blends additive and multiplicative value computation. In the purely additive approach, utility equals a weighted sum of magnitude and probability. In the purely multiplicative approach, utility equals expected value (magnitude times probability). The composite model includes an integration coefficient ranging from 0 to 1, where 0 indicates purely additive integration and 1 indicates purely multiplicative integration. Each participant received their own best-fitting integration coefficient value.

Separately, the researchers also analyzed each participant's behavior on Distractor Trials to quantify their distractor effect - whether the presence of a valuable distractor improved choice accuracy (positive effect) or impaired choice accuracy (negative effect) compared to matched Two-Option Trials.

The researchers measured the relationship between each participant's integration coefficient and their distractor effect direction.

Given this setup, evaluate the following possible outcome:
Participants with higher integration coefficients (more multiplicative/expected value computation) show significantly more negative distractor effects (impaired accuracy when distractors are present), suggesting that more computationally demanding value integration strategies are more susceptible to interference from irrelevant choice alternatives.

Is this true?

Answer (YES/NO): NO